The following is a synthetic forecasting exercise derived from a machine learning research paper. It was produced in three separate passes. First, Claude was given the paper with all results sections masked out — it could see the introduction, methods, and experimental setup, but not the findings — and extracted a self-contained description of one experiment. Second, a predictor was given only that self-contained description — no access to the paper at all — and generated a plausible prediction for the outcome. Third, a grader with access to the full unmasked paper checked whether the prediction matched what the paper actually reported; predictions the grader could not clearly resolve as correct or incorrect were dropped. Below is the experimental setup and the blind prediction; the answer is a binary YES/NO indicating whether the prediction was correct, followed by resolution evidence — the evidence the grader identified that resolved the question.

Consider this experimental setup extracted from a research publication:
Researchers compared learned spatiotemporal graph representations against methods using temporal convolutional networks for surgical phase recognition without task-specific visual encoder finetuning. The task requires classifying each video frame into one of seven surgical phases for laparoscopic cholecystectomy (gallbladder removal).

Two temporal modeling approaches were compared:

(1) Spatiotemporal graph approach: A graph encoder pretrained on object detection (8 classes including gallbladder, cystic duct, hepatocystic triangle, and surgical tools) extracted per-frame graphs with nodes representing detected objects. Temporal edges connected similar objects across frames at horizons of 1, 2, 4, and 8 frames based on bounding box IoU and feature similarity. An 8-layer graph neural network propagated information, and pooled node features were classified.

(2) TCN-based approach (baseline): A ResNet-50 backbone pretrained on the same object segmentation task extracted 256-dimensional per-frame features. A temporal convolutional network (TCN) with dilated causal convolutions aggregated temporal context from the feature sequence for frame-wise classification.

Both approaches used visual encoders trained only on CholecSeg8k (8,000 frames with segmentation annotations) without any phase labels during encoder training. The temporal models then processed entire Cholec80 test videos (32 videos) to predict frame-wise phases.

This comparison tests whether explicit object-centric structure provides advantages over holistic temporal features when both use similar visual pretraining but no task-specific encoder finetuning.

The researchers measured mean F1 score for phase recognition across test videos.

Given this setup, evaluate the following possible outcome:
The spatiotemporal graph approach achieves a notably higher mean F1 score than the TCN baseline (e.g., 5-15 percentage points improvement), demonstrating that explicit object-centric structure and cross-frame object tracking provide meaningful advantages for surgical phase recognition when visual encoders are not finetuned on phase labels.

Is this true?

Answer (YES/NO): YES